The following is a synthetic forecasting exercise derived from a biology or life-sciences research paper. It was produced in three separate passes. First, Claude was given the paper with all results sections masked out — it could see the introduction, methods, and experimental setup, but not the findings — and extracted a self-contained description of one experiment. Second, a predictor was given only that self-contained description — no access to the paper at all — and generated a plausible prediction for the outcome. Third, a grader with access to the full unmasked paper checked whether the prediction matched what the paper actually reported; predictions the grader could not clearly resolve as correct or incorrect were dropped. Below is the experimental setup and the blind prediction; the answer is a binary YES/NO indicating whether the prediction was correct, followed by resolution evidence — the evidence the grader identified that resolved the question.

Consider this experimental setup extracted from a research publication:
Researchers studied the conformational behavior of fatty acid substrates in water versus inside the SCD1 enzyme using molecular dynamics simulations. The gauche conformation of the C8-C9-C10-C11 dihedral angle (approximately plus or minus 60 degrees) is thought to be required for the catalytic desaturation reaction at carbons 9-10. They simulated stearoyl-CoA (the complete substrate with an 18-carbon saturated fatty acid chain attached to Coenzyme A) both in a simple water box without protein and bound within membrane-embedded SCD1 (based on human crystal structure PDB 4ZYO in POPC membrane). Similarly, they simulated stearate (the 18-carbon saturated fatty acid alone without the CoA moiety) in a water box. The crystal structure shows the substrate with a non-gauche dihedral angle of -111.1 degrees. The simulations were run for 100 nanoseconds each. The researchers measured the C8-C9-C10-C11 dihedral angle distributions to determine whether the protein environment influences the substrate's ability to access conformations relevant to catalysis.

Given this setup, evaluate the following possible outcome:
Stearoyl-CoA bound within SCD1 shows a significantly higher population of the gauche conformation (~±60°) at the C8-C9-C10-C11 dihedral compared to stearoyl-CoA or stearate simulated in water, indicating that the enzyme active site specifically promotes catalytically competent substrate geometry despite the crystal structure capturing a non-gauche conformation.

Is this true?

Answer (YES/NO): YES